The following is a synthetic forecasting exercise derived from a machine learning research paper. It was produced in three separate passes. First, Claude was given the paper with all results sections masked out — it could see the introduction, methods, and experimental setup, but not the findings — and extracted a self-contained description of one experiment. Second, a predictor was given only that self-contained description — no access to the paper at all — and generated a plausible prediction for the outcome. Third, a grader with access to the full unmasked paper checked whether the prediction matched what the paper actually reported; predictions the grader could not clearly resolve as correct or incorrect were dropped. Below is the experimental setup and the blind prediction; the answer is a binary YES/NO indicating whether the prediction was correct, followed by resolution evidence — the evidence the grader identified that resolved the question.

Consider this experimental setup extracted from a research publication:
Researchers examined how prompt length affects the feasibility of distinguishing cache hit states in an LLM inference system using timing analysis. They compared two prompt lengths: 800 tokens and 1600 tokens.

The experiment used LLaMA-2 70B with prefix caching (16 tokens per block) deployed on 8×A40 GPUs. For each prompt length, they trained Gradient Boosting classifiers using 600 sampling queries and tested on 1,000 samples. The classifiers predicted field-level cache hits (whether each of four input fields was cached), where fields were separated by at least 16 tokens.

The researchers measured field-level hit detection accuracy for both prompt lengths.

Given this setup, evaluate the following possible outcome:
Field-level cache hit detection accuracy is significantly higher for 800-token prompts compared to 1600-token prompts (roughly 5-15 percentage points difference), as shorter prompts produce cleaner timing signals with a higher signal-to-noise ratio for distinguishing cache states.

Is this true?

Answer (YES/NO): NO